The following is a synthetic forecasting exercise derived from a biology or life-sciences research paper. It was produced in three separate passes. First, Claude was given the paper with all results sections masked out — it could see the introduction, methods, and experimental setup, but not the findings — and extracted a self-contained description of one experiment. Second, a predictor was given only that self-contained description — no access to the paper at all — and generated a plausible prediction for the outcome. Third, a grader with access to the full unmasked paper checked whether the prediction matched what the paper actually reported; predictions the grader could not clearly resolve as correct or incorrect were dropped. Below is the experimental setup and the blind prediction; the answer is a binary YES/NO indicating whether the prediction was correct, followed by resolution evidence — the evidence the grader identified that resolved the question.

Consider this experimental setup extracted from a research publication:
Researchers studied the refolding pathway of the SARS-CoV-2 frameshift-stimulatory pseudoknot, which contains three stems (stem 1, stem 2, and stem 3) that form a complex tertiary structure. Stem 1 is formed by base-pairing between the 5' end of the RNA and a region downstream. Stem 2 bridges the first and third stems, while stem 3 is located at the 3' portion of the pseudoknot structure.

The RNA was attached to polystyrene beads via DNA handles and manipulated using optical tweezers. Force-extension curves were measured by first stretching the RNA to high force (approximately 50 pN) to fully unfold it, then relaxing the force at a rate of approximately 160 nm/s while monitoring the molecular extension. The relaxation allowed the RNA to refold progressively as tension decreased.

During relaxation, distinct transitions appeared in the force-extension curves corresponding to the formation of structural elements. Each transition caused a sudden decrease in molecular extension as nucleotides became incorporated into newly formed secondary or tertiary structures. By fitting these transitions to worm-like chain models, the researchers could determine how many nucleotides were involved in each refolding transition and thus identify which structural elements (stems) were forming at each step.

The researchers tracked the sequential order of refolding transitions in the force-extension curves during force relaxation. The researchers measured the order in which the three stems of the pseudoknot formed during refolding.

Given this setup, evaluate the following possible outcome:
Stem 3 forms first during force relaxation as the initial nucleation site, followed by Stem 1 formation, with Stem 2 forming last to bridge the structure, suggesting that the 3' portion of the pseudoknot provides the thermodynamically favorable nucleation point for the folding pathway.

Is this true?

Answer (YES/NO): NO